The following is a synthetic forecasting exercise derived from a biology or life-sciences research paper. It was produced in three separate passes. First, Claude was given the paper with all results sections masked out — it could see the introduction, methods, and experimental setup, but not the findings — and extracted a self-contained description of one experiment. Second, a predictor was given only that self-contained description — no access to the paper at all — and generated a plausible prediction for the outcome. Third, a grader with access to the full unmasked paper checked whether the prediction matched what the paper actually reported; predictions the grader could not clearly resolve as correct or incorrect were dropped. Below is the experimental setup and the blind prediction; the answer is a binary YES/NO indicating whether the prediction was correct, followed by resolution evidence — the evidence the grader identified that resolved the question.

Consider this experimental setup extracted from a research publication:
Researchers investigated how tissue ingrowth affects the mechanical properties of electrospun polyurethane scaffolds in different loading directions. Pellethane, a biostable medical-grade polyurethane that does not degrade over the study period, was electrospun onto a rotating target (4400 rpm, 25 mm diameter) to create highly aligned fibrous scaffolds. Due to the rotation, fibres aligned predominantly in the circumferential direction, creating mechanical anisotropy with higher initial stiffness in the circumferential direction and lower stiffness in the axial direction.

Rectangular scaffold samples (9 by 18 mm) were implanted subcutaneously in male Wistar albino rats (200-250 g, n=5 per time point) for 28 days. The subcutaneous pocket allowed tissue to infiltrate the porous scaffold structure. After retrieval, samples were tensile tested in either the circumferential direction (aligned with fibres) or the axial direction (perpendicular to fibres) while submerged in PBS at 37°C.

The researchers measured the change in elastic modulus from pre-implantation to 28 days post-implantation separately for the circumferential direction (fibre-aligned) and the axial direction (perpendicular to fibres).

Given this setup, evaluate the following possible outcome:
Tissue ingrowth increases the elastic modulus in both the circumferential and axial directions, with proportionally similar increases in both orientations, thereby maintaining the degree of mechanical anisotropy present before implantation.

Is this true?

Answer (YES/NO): NO